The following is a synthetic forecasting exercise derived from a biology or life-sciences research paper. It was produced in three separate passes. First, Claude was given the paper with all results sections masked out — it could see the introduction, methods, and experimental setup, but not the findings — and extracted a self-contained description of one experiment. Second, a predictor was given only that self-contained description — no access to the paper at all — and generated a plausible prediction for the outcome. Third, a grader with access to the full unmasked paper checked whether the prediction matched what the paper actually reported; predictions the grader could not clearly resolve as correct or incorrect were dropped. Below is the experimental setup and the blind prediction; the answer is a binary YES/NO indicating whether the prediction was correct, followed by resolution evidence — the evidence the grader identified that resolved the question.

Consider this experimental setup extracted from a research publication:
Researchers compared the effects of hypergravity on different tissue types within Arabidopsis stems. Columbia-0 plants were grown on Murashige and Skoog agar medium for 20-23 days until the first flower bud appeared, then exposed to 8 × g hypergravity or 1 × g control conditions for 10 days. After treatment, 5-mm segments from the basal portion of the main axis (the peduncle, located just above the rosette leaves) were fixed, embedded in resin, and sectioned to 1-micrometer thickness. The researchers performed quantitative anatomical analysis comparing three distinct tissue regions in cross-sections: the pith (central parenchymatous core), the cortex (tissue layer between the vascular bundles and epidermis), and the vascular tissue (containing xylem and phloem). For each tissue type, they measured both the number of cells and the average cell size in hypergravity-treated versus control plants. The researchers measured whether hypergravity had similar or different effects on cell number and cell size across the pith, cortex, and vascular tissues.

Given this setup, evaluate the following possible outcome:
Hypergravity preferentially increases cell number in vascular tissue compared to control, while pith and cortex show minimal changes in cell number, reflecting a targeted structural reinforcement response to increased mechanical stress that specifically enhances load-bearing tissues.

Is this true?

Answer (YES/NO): YES